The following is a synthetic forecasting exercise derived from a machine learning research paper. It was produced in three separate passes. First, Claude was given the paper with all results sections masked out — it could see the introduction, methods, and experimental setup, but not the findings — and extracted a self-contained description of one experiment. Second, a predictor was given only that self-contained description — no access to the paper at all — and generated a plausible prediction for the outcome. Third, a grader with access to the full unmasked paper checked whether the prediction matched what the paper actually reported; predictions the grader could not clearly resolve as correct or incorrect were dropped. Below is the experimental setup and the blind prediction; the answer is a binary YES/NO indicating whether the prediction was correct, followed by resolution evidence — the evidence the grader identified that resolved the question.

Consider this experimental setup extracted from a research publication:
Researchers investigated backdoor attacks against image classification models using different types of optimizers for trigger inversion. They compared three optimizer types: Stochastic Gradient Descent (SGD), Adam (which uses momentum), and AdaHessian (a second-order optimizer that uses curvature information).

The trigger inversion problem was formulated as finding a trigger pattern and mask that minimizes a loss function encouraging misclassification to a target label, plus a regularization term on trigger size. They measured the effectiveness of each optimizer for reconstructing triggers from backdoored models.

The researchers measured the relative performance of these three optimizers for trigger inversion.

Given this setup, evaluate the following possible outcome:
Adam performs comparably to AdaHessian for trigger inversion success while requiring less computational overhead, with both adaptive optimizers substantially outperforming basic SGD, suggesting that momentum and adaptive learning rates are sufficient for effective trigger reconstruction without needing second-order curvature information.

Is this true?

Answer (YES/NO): NO